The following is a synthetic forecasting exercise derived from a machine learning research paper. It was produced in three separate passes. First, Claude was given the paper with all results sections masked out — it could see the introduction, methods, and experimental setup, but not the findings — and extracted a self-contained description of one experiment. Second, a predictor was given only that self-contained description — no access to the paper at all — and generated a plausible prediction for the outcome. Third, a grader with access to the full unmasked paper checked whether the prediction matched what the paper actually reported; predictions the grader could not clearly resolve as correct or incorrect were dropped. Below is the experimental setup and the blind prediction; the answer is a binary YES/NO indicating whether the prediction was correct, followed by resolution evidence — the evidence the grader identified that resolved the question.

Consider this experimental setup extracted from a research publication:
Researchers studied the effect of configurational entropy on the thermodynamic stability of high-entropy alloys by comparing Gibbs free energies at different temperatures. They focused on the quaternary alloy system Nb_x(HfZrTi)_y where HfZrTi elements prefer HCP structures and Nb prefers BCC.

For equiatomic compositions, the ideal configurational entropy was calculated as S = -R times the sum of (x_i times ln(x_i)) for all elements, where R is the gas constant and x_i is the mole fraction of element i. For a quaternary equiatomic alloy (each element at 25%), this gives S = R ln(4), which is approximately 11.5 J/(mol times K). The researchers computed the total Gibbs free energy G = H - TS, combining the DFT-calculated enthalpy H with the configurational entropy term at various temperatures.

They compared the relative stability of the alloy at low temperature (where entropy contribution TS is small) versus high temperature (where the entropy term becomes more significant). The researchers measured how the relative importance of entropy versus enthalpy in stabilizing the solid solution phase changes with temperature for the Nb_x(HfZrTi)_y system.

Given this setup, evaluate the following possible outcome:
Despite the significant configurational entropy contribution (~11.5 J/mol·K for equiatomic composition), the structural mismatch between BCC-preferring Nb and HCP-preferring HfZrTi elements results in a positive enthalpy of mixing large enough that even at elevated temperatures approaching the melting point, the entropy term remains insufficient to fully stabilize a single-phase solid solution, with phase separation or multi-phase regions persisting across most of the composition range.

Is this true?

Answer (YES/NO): NO